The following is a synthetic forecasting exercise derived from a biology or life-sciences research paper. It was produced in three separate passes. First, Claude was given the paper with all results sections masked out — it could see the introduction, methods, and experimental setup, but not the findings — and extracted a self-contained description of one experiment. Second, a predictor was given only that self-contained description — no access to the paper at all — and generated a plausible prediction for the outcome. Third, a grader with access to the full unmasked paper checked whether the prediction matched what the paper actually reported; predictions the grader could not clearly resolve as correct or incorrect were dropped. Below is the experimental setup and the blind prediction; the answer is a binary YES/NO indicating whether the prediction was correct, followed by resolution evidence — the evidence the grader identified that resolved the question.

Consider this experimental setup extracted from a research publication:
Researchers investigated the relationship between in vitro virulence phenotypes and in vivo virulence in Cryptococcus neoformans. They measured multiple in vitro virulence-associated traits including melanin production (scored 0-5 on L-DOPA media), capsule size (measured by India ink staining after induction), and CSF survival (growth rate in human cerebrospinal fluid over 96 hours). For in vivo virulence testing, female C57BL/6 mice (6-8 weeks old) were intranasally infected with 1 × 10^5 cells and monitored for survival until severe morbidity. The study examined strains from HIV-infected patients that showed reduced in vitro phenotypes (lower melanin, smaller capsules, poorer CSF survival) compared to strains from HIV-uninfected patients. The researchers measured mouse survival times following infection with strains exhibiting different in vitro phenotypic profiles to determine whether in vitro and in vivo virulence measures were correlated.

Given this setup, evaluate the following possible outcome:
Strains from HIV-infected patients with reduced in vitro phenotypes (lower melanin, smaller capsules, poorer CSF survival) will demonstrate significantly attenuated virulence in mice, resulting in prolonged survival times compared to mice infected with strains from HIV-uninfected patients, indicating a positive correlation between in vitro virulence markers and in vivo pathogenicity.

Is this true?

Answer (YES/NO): YES